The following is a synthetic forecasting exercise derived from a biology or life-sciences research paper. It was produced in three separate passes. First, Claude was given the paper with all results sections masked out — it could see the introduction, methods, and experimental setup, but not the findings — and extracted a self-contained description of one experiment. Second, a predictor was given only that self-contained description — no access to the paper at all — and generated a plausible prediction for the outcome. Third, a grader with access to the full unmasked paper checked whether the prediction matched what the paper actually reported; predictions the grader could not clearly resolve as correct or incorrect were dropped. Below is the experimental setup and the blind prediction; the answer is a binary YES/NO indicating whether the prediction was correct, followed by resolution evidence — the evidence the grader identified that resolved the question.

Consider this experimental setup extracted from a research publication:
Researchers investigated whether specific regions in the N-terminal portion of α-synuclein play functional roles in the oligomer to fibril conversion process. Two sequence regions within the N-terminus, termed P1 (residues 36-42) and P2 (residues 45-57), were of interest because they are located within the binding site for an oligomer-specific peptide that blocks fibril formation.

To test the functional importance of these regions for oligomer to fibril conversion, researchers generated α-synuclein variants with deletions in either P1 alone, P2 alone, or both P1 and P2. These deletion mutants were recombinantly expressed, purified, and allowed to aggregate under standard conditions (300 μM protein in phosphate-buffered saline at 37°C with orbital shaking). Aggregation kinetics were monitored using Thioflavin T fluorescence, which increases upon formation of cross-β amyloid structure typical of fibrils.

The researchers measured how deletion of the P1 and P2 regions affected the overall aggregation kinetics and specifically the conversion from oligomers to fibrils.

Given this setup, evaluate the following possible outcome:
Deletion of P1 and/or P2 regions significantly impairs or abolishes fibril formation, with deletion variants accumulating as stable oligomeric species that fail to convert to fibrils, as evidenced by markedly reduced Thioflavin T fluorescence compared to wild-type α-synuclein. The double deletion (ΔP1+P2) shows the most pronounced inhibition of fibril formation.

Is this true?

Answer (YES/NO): NO